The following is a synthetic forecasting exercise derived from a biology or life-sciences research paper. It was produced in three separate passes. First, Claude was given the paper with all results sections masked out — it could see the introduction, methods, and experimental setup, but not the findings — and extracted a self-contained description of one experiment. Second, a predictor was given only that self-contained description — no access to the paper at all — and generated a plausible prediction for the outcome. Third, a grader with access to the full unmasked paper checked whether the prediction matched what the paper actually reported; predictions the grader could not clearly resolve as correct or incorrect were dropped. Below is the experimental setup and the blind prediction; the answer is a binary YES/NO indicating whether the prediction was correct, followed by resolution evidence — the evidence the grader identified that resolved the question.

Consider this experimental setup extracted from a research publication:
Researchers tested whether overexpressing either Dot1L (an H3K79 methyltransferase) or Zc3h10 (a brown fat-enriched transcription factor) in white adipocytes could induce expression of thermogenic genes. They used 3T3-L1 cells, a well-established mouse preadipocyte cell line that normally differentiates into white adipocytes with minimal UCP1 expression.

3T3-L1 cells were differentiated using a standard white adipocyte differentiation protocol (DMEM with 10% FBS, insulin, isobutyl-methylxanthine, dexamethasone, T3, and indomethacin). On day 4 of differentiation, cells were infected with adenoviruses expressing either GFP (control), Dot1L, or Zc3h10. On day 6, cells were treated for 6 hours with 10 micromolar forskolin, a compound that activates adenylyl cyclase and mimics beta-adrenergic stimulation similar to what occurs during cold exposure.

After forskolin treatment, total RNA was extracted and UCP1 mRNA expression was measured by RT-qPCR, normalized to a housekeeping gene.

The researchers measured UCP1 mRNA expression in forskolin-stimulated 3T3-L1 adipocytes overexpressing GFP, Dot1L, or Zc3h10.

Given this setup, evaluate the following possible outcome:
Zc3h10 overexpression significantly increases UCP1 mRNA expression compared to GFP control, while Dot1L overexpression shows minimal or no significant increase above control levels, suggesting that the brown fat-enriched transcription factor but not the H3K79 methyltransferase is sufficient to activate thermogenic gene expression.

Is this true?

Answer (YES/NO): NO